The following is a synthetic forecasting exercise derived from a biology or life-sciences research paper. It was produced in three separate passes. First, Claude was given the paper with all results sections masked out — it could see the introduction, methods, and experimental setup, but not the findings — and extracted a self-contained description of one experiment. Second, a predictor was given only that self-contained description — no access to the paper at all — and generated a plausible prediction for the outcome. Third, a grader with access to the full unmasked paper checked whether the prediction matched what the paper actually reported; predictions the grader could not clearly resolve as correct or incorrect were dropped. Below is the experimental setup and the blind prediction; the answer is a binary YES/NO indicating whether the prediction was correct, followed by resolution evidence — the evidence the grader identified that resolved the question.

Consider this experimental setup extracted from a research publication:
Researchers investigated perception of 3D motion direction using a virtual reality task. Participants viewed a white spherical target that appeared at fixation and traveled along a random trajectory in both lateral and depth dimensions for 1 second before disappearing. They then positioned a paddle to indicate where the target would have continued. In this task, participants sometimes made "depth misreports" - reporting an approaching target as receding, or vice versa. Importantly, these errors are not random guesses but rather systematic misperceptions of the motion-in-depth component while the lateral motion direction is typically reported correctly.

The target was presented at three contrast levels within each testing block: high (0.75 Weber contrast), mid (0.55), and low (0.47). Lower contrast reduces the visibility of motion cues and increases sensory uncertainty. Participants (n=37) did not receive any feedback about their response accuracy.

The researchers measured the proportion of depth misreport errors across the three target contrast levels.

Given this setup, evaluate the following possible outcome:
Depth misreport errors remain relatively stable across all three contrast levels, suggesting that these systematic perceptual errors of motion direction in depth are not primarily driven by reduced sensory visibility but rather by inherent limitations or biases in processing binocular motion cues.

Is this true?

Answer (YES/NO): NO